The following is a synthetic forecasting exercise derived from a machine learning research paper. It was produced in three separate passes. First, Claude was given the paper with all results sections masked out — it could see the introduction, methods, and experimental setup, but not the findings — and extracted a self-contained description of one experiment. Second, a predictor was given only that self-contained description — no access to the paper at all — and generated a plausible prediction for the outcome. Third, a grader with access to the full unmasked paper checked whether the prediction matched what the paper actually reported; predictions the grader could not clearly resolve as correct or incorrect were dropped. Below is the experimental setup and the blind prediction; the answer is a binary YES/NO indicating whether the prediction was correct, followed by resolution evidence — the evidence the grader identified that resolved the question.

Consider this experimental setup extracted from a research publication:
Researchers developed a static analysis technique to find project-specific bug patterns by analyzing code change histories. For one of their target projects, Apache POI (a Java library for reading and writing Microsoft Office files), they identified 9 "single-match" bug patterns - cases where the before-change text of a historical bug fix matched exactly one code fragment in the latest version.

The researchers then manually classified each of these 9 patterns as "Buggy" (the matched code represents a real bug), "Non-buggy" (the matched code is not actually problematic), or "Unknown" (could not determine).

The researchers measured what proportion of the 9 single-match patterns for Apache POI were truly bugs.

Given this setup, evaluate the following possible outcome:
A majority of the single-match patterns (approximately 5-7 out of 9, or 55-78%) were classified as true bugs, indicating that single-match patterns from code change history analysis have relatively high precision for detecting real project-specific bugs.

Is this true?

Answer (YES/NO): NO